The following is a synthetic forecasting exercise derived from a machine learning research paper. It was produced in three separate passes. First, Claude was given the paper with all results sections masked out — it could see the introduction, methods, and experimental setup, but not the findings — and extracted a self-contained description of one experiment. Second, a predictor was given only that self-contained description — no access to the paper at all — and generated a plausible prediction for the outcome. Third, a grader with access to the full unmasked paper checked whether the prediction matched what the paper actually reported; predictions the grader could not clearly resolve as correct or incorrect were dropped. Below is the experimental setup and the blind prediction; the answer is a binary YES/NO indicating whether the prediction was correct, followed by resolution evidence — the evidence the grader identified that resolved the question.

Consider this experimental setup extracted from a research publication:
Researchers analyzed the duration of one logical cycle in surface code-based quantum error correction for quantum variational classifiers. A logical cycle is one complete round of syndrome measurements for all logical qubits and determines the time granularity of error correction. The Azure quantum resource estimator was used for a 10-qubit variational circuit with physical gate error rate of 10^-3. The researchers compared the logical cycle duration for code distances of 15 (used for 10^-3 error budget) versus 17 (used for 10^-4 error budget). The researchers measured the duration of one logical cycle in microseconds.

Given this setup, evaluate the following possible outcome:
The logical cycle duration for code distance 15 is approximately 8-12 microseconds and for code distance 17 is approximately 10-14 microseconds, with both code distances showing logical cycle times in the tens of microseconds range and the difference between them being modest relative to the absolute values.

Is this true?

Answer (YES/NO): NO